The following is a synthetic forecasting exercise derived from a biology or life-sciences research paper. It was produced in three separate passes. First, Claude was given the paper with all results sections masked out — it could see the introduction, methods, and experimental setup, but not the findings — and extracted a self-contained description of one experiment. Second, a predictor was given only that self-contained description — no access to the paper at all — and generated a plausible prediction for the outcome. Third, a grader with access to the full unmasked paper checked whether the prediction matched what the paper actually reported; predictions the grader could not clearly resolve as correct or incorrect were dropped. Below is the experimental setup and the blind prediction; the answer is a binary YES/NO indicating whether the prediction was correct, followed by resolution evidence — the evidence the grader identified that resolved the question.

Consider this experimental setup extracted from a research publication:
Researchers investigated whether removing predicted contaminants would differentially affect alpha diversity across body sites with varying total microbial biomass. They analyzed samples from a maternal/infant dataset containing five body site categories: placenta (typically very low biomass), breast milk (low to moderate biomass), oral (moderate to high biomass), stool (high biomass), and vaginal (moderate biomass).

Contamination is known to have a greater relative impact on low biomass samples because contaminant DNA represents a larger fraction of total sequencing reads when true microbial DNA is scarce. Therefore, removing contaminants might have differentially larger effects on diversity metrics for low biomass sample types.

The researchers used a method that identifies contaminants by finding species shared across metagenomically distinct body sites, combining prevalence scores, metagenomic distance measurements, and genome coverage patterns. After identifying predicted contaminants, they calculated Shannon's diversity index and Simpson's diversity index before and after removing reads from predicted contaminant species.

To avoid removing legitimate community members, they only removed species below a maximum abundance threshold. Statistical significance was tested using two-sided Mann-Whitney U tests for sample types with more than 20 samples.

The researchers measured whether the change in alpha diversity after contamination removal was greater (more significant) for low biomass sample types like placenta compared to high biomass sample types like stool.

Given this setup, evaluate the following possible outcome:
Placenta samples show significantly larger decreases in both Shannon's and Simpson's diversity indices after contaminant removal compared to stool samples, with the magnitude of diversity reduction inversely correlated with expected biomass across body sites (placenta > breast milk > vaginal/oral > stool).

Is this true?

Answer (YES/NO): NO